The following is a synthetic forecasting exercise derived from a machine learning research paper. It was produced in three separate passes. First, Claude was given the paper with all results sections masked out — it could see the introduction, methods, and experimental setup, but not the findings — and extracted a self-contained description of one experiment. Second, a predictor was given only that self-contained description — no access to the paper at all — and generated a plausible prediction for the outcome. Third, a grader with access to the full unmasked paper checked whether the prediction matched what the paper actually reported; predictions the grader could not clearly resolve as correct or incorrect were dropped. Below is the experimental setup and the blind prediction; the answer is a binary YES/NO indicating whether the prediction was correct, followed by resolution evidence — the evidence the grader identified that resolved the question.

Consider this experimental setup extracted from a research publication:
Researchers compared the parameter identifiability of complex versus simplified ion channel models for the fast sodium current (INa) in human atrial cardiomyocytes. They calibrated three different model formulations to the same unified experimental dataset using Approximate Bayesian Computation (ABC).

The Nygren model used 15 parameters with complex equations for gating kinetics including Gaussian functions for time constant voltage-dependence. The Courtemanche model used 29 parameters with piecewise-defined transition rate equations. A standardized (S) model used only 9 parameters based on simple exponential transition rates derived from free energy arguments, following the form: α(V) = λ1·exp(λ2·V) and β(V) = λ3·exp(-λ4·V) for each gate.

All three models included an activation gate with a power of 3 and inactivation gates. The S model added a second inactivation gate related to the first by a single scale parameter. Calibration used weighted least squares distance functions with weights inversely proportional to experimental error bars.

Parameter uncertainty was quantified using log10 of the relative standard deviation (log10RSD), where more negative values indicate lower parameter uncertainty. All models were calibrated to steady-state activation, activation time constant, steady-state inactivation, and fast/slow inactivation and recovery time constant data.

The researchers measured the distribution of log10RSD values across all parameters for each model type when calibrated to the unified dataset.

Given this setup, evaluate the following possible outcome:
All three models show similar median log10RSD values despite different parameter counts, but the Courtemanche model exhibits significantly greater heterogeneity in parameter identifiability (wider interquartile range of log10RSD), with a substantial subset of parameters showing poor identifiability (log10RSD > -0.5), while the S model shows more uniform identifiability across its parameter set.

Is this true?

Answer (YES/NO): NO